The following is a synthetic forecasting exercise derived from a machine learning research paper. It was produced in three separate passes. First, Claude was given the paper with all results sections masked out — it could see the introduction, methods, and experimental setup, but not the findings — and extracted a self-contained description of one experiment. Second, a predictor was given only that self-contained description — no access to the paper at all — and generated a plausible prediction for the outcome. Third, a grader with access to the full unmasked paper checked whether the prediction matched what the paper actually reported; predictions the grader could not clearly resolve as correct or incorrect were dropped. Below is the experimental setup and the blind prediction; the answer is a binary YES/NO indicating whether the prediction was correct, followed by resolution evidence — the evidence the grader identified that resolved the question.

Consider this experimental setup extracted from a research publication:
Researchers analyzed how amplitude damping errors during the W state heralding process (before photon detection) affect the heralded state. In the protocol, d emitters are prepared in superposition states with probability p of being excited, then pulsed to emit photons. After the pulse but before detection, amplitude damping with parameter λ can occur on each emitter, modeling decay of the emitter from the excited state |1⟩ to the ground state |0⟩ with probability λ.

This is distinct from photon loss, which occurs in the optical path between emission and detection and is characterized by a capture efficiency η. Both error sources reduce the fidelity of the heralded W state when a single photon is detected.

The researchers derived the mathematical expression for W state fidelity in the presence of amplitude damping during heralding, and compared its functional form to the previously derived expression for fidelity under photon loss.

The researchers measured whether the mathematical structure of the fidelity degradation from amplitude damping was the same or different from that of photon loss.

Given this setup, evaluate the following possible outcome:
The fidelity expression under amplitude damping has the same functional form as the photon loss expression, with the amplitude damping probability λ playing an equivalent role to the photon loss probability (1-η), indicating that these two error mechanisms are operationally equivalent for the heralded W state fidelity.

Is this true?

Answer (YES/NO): YES